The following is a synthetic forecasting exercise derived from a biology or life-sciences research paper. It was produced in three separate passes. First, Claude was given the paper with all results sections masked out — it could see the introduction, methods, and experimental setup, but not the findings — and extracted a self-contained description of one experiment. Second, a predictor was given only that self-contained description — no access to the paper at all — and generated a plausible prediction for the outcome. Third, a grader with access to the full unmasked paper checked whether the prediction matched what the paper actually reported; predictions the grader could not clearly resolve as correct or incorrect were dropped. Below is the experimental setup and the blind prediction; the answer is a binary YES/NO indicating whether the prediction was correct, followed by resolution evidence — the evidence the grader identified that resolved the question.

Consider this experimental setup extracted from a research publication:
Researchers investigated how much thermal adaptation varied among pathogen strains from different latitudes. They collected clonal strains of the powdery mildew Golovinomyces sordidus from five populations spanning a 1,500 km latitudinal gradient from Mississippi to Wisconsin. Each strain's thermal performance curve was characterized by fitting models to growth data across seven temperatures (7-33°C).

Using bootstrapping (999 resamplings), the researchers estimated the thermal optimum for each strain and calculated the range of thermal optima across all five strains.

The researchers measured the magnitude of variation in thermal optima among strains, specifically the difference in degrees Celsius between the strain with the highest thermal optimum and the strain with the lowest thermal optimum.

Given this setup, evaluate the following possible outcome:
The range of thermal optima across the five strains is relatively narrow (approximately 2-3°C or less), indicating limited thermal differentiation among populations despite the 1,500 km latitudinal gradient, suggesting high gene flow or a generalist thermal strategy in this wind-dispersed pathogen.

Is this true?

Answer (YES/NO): NO